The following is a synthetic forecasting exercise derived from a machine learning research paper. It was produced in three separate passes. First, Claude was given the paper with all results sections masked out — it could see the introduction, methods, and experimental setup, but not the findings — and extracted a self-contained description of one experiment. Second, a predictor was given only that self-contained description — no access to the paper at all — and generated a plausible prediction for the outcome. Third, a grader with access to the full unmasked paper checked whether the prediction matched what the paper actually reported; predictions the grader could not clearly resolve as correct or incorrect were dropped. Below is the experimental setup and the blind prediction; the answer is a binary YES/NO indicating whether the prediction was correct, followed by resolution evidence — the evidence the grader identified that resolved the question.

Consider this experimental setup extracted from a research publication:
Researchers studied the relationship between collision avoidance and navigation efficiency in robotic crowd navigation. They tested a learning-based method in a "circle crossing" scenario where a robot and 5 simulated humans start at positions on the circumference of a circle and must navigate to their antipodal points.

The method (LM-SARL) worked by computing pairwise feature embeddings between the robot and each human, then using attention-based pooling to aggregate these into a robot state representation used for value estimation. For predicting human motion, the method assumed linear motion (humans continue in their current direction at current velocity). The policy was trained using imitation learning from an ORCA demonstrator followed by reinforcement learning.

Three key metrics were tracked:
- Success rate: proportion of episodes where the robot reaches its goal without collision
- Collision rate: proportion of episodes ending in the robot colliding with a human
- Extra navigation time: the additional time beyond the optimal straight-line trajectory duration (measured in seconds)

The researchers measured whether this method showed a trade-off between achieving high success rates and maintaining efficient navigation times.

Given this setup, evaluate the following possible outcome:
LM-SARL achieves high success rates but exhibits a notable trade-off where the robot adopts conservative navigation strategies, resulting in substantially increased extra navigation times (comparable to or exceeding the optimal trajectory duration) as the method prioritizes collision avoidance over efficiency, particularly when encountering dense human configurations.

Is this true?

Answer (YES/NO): NO